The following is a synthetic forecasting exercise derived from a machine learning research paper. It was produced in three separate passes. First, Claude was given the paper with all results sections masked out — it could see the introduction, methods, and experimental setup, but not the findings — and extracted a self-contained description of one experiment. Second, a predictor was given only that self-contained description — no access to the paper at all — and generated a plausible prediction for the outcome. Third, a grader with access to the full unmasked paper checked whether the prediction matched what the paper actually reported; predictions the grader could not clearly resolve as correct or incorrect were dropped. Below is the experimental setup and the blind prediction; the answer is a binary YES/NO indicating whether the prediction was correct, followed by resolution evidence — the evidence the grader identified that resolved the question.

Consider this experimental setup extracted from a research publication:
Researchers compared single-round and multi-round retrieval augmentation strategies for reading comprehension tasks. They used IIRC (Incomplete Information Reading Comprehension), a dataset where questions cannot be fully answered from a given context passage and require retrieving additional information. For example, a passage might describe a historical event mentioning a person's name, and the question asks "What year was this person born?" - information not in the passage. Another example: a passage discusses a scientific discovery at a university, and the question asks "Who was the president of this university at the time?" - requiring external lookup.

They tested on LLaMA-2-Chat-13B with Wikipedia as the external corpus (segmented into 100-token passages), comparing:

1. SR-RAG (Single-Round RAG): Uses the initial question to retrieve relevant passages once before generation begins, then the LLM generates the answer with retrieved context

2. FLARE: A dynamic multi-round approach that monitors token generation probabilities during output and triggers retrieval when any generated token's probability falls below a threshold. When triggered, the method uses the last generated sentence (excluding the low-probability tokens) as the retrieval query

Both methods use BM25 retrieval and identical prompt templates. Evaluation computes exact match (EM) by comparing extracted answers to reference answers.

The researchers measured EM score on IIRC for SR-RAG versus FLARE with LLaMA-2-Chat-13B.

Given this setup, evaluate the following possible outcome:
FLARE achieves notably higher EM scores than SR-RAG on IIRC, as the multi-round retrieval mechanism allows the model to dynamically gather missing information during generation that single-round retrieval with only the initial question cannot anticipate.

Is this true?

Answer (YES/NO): NO